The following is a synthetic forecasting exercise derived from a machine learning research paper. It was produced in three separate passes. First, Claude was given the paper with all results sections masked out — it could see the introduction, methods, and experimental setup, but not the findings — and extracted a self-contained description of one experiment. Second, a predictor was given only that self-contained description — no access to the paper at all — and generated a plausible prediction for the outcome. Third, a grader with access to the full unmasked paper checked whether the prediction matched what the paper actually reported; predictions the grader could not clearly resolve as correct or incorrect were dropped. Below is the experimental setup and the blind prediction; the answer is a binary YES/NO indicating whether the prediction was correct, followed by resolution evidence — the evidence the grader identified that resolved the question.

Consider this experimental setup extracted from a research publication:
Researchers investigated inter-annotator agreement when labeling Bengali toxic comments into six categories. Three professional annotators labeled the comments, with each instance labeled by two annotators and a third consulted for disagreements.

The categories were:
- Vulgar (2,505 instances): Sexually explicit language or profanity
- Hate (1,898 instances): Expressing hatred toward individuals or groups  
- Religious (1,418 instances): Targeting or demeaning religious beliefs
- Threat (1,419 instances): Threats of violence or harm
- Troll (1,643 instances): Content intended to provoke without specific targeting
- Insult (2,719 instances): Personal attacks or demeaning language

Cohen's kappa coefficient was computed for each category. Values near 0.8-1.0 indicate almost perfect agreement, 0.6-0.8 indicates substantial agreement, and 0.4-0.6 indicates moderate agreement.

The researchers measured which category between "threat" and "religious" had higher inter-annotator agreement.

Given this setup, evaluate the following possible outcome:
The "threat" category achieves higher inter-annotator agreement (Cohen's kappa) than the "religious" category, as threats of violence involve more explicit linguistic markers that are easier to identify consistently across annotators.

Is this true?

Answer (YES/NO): NO